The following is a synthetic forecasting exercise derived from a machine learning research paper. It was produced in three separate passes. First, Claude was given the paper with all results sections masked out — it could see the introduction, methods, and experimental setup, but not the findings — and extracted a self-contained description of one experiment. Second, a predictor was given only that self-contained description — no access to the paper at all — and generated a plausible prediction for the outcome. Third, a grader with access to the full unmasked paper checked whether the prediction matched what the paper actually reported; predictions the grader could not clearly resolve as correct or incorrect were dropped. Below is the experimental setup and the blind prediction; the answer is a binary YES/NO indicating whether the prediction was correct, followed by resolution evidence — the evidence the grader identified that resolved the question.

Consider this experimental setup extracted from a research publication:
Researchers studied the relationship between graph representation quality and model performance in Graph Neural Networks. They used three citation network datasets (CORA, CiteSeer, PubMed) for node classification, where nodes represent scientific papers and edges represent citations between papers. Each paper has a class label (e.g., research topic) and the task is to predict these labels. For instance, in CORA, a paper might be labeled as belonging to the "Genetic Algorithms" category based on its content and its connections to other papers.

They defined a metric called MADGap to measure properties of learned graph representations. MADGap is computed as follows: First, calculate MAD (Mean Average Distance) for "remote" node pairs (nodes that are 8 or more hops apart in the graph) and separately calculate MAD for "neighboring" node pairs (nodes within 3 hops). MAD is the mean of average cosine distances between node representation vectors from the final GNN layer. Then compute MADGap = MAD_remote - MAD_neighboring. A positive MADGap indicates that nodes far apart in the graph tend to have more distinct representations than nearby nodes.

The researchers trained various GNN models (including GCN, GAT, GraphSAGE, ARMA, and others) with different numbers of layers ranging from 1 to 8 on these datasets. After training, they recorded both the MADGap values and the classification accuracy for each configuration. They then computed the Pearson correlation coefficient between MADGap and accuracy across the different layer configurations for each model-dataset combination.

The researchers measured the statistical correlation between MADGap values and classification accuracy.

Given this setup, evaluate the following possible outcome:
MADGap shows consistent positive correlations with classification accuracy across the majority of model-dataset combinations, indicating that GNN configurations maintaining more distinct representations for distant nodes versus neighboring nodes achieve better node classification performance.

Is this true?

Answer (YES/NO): YES